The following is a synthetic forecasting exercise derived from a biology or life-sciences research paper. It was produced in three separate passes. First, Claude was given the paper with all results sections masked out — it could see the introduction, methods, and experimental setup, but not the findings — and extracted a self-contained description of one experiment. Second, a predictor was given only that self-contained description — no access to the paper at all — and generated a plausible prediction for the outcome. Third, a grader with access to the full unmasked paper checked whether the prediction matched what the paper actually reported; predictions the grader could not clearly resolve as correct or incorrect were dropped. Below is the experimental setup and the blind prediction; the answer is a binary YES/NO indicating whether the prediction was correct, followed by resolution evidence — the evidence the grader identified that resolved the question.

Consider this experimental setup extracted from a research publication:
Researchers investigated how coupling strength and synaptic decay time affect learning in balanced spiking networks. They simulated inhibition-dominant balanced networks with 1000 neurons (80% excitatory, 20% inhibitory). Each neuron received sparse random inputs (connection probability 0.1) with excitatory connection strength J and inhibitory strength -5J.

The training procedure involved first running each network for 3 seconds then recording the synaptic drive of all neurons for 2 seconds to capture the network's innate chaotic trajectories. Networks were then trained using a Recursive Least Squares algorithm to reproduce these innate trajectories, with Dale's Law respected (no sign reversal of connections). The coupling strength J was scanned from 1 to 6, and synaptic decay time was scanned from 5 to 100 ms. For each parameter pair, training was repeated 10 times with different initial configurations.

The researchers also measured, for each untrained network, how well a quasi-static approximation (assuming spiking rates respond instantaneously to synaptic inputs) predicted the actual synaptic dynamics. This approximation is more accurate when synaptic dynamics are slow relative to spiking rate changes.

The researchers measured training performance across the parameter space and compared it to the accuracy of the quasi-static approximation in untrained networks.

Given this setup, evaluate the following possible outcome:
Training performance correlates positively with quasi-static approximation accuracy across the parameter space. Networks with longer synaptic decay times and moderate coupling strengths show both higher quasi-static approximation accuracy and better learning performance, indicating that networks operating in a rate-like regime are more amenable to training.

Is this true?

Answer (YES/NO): NO